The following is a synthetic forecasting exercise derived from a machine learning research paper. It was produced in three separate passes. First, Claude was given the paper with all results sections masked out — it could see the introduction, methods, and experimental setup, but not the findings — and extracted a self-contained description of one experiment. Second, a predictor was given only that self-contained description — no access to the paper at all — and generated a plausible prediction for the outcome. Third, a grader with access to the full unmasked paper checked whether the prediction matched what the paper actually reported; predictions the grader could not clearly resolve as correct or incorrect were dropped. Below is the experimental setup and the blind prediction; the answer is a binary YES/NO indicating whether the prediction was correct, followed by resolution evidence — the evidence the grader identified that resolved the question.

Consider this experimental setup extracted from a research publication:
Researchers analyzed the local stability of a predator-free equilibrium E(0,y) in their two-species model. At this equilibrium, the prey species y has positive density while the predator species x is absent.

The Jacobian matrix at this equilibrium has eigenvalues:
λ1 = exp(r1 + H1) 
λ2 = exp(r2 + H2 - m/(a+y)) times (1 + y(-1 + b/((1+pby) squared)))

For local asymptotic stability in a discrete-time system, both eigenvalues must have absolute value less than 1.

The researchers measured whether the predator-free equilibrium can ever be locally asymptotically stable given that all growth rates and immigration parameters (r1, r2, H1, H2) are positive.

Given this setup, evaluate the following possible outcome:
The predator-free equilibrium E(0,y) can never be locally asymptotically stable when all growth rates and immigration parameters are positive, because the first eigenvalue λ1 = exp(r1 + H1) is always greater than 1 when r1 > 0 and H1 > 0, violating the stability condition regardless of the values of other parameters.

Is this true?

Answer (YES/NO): YES